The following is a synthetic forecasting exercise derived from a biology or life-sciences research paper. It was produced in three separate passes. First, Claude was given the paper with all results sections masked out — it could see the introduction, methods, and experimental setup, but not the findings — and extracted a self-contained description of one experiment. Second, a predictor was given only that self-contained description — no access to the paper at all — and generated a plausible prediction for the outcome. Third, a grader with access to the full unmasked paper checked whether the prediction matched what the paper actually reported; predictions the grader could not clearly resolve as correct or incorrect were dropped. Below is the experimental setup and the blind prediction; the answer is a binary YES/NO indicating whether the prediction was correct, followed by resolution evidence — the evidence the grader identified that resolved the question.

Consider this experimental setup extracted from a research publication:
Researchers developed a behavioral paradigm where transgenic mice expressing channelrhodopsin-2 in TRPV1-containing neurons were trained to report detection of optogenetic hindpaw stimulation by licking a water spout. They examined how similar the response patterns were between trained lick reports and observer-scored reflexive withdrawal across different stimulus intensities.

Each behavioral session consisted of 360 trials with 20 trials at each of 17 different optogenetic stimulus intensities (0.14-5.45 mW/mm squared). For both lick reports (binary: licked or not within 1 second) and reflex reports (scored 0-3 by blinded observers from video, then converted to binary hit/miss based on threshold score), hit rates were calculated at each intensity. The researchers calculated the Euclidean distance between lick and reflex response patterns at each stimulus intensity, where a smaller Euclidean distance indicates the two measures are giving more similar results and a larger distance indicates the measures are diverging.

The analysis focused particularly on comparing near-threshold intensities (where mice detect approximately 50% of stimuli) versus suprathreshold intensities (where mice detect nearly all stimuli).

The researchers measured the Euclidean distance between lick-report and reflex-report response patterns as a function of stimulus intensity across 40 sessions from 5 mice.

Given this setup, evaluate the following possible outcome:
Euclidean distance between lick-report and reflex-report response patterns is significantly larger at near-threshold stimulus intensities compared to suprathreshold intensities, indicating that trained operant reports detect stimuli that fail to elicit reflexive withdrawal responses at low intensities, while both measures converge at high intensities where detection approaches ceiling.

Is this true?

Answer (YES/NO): YES